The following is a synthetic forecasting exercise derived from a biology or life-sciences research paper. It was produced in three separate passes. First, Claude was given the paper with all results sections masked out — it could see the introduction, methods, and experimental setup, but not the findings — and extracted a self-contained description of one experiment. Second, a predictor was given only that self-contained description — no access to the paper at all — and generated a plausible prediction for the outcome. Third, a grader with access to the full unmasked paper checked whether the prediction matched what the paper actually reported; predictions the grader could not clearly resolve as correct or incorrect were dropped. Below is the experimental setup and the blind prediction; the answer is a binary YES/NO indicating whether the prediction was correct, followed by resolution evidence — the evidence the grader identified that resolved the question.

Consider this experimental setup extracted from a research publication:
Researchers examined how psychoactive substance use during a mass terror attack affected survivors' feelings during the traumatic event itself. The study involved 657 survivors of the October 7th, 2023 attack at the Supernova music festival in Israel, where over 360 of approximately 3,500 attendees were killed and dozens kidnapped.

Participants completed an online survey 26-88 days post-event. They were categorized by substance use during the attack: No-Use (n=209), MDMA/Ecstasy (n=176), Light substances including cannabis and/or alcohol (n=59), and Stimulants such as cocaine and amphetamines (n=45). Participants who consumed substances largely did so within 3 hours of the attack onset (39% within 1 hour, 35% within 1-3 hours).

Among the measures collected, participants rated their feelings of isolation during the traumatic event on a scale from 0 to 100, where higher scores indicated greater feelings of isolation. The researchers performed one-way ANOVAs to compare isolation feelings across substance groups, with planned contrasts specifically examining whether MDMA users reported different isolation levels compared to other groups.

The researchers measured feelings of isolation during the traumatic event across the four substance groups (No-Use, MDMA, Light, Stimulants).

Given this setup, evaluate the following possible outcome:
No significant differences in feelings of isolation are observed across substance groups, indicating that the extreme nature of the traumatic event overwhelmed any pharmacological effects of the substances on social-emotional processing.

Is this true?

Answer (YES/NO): YES